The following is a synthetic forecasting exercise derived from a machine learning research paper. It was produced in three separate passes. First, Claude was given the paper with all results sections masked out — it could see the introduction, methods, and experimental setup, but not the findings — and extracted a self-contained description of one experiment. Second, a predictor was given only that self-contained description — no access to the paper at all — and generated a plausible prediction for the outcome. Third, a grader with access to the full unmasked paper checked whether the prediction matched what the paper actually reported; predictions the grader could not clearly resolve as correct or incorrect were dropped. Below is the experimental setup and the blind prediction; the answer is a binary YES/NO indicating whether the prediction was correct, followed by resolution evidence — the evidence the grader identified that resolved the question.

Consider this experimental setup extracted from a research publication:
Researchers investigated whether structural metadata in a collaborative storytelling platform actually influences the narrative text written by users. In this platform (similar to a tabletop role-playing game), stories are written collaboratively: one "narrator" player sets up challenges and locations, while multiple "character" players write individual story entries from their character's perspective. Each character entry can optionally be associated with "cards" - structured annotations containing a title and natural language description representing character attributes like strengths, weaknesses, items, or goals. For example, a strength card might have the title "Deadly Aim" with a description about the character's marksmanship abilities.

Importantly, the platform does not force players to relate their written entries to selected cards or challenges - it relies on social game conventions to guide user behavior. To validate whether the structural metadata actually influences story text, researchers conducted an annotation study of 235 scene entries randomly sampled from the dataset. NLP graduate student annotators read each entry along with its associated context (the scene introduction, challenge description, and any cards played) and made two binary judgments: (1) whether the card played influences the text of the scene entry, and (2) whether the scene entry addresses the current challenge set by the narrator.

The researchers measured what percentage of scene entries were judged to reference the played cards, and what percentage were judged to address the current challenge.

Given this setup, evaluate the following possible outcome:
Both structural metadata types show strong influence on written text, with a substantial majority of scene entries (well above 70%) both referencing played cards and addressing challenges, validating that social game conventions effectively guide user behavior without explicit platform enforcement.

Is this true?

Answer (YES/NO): YES